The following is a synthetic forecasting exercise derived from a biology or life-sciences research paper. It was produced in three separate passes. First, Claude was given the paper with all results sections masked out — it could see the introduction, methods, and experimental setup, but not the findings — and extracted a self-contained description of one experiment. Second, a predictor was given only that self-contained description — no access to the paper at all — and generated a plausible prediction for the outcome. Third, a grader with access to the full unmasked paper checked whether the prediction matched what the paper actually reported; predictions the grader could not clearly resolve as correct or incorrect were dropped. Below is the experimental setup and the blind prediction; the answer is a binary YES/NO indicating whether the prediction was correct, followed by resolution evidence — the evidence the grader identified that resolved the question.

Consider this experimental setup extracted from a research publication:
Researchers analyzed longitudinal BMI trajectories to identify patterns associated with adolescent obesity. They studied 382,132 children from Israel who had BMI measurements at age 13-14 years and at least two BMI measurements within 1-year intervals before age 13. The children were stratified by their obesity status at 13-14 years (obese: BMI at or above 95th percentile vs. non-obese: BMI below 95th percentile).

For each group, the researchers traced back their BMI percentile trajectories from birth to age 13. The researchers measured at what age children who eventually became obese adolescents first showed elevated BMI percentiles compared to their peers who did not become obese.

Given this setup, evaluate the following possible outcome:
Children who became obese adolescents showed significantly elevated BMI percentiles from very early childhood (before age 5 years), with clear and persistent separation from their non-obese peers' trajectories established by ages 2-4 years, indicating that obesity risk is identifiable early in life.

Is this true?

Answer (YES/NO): YES